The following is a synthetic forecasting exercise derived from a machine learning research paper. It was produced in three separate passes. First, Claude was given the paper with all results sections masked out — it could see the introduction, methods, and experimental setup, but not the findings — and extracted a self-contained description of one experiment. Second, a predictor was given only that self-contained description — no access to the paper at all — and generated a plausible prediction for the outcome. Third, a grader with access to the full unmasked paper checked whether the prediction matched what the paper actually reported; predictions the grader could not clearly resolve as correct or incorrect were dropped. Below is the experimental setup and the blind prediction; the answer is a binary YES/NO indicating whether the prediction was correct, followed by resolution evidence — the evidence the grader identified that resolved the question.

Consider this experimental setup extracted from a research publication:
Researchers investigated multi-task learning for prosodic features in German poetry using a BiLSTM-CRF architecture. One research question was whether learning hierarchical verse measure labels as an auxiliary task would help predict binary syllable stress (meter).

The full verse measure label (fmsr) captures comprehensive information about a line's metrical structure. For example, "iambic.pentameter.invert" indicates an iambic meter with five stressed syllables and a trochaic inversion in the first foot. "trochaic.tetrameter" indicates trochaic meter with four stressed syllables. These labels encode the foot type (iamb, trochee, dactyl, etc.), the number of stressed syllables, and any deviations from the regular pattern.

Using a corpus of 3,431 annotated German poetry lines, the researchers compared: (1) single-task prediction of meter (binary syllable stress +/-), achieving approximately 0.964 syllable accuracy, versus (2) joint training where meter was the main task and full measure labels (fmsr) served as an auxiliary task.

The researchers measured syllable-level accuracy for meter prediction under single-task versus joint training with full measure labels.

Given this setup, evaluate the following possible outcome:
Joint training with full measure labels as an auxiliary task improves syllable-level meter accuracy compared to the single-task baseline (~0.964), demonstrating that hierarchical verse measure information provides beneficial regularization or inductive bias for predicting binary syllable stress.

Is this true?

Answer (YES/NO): YES